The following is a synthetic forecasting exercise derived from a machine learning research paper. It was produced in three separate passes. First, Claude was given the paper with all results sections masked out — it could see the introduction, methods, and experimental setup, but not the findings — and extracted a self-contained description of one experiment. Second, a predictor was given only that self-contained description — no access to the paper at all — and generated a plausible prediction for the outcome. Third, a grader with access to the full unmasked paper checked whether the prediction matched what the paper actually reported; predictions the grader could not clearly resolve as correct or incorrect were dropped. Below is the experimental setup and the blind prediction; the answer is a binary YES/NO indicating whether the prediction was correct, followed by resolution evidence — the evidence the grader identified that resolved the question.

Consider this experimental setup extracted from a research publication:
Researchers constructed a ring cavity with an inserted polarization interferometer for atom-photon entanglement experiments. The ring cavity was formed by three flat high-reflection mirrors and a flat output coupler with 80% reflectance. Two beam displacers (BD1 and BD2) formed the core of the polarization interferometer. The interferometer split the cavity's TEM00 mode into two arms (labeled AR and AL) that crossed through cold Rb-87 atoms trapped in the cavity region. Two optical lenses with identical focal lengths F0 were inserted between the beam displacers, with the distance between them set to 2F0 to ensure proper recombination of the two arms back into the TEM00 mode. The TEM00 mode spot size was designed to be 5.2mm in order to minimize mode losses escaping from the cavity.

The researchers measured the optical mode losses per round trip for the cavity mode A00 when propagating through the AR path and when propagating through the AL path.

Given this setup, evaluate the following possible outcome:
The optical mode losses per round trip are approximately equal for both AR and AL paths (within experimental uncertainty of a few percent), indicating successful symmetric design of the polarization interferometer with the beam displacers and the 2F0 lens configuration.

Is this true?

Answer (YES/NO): YES